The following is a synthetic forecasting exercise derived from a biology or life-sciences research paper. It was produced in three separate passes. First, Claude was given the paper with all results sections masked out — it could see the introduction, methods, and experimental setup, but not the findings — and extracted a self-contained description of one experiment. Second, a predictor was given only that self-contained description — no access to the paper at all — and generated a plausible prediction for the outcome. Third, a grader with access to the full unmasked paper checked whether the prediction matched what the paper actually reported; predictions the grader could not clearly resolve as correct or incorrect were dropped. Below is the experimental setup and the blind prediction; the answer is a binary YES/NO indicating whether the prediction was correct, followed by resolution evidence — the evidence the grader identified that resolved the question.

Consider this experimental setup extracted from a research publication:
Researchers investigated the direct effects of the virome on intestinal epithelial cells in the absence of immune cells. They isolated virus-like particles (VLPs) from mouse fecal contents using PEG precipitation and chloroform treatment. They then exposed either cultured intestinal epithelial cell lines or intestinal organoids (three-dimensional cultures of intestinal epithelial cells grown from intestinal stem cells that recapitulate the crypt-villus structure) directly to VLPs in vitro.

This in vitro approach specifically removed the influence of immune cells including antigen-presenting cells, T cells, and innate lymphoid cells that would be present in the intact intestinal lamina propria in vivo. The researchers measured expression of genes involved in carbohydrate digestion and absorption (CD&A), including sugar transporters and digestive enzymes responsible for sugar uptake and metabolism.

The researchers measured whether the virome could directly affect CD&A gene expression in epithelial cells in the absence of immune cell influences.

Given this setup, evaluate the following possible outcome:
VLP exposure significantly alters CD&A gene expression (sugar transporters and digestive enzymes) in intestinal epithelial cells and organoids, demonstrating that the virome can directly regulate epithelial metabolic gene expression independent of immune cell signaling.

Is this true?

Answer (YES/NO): YES